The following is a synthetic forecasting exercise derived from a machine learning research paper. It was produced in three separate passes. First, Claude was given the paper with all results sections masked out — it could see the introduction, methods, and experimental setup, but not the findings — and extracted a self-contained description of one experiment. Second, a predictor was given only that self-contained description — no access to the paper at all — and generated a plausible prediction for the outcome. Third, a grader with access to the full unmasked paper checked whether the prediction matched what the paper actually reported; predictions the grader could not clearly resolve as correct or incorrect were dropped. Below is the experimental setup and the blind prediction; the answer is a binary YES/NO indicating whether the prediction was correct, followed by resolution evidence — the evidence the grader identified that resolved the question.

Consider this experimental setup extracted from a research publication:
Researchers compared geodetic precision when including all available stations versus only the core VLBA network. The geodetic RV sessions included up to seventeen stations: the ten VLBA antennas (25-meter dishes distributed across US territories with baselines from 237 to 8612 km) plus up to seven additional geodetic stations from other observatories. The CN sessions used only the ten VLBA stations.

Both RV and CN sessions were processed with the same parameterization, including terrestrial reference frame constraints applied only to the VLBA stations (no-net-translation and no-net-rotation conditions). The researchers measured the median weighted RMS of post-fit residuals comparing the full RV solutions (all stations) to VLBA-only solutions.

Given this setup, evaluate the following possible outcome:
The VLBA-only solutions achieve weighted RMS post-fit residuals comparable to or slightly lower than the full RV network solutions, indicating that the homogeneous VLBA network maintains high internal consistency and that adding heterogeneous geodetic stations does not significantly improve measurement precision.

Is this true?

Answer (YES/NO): YES